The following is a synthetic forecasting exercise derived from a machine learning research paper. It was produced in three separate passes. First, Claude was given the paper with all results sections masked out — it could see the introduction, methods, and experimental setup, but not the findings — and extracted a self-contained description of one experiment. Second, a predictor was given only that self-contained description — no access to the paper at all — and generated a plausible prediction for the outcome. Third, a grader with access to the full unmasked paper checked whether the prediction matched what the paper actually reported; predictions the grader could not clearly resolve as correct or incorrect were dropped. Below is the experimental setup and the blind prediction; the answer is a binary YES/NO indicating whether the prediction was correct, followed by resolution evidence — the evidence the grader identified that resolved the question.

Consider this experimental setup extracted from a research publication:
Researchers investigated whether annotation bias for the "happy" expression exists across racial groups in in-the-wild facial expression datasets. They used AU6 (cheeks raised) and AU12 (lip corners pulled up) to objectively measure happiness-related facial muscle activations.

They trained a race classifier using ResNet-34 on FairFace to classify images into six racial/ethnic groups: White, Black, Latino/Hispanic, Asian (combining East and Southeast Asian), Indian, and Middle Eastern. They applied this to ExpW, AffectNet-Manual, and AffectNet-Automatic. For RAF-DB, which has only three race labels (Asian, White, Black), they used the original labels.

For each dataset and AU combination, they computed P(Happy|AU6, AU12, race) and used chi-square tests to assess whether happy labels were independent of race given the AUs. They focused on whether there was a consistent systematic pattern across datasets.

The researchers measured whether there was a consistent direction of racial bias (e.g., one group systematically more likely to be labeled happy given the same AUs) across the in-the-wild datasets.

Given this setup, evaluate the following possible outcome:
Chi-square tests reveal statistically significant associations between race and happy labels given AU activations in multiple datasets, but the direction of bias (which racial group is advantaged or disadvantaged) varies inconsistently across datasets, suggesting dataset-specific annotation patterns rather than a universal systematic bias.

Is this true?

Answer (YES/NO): YES